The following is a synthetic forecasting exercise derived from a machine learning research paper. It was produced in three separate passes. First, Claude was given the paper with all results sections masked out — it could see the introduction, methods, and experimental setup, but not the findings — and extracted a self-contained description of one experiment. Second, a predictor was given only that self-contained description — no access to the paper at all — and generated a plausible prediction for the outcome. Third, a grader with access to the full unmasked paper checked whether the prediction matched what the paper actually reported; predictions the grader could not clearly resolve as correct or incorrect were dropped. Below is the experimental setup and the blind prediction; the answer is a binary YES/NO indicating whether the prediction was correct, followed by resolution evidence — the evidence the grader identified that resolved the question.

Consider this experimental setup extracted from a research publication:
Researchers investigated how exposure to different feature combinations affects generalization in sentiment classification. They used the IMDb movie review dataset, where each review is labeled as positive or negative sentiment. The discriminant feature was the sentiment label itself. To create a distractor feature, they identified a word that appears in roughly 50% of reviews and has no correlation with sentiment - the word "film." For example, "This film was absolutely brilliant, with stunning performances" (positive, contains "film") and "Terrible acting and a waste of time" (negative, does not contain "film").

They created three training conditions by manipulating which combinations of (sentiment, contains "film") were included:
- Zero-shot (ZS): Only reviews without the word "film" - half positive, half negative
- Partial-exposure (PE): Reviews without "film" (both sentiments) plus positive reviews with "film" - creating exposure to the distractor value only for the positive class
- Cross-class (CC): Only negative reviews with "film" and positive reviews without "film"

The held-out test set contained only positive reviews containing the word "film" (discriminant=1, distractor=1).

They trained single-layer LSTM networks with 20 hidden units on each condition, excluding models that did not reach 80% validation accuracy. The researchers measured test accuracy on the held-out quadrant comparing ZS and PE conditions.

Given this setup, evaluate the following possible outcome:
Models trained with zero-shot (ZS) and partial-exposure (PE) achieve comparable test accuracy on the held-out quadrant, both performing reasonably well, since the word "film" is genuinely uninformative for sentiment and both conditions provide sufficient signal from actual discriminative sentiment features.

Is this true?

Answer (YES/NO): NO